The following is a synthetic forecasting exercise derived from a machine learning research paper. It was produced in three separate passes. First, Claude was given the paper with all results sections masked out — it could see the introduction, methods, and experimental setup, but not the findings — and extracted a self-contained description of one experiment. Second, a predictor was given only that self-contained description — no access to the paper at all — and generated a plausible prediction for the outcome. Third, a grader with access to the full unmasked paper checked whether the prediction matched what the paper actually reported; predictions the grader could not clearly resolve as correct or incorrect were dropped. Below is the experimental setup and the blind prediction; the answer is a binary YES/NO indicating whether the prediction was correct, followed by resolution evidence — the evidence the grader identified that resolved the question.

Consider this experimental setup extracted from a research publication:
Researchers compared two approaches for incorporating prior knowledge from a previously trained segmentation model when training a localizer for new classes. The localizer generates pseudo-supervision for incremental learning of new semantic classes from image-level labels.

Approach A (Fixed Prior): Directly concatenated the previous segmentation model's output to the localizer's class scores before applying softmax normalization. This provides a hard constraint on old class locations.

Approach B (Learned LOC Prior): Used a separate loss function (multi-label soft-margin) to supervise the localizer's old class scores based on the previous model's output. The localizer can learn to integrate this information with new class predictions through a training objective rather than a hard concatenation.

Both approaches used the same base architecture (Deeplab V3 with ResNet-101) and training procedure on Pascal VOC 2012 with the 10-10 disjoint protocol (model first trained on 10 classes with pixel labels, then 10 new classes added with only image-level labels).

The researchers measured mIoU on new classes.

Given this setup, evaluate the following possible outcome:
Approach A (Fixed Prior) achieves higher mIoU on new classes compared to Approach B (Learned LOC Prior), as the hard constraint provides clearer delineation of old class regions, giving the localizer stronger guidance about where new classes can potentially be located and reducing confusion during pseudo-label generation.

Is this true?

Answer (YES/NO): NO